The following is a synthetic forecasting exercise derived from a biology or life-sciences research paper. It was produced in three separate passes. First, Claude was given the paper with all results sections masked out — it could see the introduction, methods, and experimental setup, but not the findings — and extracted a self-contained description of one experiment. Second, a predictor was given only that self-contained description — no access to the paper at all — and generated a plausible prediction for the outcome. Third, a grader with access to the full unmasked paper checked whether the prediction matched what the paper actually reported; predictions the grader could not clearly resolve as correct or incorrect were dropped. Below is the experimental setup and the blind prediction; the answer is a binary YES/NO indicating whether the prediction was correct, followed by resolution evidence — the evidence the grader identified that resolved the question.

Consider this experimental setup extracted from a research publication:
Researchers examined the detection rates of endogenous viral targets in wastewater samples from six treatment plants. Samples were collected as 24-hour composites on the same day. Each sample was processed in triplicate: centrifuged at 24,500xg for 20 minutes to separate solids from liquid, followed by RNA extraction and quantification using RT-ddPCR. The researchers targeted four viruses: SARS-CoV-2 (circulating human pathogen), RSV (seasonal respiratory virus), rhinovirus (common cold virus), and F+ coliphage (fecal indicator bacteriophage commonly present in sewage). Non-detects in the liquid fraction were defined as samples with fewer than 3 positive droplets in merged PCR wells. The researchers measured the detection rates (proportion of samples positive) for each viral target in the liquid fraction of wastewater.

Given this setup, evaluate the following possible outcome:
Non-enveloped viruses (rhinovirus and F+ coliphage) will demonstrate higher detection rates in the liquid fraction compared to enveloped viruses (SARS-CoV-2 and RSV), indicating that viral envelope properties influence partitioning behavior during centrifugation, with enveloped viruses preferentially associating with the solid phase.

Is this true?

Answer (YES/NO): NO